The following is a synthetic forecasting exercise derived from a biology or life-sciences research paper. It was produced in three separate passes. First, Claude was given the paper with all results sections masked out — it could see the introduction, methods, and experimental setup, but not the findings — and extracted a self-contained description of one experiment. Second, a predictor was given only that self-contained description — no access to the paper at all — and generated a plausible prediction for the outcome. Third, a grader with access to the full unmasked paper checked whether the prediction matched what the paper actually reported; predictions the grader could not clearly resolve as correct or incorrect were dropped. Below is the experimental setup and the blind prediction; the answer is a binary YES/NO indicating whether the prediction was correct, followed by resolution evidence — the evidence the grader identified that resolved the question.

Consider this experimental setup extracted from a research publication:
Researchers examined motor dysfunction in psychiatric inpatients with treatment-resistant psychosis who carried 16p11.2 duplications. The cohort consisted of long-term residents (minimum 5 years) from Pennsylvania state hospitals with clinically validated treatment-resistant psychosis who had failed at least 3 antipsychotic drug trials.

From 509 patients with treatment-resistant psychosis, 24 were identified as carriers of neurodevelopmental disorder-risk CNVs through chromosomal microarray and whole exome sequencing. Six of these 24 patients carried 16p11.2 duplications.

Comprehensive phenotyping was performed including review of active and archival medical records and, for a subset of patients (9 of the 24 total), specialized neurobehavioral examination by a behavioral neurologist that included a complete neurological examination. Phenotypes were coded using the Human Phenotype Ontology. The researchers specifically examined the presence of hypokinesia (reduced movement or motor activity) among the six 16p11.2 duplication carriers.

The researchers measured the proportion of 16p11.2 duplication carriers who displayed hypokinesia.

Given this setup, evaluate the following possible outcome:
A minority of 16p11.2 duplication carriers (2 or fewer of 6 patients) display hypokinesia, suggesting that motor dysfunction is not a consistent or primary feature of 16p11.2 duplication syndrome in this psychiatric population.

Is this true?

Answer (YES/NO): NO